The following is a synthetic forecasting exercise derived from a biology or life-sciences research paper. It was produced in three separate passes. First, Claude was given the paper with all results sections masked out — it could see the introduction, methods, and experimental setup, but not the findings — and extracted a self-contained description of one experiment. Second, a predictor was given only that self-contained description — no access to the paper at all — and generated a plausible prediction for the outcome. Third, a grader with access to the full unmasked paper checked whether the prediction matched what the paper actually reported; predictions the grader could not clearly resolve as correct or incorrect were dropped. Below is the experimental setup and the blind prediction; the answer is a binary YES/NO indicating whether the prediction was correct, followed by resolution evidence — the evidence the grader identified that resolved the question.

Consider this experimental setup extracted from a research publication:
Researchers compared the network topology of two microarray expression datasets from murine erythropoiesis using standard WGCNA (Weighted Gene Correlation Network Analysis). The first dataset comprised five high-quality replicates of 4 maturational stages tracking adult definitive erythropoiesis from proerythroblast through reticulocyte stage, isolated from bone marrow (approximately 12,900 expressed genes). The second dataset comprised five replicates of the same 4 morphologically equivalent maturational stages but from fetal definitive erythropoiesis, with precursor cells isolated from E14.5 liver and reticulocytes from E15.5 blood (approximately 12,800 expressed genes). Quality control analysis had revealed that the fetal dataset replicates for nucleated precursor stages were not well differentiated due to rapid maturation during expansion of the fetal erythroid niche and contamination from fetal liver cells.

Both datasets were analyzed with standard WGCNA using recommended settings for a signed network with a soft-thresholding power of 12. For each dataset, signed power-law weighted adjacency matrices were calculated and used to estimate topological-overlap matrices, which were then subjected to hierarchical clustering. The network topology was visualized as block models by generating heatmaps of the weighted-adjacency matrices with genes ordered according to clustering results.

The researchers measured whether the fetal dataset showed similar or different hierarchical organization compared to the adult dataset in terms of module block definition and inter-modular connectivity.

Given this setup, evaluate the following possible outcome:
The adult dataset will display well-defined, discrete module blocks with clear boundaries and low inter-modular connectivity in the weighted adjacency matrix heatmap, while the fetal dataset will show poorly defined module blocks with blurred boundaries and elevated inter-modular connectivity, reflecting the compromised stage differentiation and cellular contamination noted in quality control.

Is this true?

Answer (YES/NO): NO